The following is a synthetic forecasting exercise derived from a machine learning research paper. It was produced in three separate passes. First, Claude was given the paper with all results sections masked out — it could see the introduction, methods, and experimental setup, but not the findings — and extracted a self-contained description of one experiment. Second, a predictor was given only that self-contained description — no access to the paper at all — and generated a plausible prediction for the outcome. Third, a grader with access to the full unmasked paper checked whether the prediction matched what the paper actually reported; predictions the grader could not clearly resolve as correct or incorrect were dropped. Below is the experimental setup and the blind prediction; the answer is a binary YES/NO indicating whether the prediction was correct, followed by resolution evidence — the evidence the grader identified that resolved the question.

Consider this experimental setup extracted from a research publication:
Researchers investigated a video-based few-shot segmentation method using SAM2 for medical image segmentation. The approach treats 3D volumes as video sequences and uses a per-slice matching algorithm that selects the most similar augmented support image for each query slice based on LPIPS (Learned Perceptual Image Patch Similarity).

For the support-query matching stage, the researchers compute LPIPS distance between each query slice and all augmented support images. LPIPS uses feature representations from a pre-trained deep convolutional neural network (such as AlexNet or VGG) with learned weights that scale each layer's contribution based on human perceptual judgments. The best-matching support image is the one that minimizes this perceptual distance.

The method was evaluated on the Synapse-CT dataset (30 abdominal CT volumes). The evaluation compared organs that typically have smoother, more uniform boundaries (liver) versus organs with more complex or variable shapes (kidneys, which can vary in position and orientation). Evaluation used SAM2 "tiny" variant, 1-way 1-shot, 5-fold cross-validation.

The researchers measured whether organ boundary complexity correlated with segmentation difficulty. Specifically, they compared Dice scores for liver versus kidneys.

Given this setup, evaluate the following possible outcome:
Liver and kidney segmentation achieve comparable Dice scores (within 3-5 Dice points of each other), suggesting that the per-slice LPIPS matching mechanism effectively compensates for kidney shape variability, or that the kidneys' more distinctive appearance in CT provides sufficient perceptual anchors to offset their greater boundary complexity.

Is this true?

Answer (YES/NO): NO